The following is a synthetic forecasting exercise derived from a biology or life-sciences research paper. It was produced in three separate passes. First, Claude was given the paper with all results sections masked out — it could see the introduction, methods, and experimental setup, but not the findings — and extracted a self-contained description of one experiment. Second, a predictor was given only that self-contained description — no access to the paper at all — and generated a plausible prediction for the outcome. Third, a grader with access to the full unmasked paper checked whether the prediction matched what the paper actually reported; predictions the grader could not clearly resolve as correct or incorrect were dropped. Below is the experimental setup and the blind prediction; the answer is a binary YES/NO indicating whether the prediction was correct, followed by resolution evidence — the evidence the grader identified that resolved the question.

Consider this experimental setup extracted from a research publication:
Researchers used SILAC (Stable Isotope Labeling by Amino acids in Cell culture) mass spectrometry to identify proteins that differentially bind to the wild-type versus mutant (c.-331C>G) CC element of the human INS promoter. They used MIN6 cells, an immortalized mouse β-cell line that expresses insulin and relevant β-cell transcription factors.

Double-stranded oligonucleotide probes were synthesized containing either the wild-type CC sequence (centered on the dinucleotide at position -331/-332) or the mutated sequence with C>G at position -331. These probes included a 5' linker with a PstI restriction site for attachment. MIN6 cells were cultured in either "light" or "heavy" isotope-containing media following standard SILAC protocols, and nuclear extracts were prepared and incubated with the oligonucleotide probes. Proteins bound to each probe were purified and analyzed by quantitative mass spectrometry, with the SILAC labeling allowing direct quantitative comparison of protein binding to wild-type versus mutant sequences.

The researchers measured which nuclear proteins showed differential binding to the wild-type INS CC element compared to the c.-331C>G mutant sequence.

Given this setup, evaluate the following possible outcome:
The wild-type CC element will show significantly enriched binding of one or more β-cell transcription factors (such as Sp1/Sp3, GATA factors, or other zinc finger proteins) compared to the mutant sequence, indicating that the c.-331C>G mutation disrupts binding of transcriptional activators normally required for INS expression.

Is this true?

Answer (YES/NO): NO